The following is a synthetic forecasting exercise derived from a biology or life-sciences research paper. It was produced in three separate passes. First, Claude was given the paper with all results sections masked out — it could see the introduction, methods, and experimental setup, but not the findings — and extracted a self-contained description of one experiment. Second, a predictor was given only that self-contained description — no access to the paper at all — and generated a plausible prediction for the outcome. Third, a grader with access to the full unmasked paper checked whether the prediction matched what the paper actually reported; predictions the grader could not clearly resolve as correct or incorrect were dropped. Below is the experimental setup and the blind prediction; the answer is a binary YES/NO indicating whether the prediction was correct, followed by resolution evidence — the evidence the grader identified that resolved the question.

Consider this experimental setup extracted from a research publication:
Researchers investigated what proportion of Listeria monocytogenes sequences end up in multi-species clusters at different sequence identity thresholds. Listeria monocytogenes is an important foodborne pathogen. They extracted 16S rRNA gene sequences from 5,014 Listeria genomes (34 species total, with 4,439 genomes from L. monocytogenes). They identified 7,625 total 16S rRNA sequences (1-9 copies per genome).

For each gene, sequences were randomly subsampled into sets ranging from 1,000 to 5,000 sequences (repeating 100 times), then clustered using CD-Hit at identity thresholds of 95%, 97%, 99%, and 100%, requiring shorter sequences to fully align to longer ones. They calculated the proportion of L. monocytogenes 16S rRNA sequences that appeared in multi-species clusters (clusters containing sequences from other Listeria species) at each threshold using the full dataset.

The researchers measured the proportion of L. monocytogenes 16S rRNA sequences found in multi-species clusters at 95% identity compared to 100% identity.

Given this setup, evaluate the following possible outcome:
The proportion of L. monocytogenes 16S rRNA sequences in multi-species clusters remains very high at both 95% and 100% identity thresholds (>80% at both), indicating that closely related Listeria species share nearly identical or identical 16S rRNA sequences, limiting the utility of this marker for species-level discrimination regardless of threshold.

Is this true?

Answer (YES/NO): NO